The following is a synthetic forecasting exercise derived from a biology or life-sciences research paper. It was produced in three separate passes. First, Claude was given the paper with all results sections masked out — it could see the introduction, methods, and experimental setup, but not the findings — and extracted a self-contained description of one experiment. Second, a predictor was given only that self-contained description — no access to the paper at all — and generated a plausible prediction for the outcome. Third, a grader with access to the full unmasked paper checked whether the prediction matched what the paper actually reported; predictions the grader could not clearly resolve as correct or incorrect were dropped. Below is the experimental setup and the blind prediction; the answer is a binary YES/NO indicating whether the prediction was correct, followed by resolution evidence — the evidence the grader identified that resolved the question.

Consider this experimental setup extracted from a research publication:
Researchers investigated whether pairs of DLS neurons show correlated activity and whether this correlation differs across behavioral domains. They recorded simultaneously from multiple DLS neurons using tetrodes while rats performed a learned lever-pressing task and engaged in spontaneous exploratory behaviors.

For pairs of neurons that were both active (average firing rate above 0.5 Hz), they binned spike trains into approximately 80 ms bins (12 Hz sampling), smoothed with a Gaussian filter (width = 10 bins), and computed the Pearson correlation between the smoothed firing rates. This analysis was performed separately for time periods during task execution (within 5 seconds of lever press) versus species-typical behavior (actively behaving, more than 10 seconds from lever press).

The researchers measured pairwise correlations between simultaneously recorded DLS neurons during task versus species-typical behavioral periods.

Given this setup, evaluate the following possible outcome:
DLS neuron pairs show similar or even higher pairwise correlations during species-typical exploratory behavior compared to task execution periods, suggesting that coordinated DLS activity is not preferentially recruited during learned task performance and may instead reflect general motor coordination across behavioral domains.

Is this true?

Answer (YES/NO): NO